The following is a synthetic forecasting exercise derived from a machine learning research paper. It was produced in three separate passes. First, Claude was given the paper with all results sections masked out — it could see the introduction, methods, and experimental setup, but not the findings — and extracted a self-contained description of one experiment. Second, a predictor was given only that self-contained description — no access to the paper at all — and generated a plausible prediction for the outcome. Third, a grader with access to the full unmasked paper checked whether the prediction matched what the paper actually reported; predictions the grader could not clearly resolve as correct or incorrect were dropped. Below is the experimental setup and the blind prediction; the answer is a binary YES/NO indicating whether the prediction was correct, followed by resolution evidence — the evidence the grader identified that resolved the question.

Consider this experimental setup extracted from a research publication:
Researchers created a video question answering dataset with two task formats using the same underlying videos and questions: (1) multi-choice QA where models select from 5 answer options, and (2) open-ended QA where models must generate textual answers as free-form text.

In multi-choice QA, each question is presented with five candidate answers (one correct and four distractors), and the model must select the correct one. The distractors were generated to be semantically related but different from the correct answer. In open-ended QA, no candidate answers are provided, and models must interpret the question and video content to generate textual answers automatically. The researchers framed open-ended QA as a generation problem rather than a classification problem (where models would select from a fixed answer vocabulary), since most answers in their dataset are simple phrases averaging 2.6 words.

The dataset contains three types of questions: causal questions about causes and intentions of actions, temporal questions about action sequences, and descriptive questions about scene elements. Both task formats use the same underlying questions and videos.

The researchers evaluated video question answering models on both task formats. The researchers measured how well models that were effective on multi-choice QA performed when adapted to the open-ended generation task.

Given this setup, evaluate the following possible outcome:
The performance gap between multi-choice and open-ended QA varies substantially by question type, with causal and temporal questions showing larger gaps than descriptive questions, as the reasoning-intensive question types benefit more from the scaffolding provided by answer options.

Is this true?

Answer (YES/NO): YES